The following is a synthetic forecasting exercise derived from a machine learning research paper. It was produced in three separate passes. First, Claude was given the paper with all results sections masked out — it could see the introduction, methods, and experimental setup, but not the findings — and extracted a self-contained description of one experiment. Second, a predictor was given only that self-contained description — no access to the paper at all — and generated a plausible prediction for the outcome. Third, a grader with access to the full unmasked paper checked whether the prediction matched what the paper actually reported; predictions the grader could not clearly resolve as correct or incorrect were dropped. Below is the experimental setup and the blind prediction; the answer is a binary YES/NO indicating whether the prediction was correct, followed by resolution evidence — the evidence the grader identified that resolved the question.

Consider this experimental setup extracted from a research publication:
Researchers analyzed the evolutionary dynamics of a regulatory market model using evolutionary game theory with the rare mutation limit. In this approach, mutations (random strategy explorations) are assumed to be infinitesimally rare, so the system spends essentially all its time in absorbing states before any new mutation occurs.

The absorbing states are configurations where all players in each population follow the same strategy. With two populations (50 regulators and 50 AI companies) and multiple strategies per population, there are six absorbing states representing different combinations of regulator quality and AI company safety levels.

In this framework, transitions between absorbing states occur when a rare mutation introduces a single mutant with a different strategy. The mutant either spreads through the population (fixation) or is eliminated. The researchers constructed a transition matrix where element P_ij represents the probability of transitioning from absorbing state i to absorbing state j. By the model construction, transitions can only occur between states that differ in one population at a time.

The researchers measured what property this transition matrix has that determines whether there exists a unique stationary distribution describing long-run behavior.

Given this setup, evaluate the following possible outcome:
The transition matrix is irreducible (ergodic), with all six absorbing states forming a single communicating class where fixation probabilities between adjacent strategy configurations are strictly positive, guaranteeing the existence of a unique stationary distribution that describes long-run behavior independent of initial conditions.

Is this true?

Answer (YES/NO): YES